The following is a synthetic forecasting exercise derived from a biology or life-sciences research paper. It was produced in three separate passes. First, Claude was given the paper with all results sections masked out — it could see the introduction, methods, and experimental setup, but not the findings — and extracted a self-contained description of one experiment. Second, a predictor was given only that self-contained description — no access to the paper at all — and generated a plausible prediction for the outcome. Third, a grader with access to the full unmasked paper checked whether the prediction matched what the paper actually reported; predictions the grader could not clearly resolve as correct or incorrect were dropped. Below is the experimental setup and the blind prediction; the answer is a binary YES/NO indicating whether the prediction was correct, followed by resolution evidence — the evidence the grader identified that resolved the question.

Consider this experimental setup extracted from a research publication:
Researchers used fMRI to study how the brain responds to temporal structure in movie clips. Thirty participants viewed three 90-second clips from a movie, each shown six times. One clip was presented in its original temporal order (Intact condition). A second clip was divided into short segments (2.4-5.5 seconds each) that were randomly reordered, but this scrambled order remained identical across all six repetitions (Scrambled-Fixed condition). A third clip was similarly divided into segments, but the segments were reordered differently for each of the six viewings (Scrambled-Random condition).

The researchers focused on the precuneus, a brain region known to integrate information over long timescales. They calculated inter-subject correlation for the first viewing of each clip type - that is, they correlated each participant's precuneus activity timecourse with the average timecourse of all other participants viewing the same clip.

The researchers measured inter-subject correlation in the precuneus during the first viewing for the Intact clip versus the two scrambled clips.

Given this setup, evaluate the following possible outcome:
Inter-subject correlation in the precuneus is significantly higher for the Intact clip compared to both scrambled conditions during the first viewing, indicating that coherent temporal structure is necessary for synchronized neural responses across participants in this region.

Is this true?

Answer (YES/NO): YES